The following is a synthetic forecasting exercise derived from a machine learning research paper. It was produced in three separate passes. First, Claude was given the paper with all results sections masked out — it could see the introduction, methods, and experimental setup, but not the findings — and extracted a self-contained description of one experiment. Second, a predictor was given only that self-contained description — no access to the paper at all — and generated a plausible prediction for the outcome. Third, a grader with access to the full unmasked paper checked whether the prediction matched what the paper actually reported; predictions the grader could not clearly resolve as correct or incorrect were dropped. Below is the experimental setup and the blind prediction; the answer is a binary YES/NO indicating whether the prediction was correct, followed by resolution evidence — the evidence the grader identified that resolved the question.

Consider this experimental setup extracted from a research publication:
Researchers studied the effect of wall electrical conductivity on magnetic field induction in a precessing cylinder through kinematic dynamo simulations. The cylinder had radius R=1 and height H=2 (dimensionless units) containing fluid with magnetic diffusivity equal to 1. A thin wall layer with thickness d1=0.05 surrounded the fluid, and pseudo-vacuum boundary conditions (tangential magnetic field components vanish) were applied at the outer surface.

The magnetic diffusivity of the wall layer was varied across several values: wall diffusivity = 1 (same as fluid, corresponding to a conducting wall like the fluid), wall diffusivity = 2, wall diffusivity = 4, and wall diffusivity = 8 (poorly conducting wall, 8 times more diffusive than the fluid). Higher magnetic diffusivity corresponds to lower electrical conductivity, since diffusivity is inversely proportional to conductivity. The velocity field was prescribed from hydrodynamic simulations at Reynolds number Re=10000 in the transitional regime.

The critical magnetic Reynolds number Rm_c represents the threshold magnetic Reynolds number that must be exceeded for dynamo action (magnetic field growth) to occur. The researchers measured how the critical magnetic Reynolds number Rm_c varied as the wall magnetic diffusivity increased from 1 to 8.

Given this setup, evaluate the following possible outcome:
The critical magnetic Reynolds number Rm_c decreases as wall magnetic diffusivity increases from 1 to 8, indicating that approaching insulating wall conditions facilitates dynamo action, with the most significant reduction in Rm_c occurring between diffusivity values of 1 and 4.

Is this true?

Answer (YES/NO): YES